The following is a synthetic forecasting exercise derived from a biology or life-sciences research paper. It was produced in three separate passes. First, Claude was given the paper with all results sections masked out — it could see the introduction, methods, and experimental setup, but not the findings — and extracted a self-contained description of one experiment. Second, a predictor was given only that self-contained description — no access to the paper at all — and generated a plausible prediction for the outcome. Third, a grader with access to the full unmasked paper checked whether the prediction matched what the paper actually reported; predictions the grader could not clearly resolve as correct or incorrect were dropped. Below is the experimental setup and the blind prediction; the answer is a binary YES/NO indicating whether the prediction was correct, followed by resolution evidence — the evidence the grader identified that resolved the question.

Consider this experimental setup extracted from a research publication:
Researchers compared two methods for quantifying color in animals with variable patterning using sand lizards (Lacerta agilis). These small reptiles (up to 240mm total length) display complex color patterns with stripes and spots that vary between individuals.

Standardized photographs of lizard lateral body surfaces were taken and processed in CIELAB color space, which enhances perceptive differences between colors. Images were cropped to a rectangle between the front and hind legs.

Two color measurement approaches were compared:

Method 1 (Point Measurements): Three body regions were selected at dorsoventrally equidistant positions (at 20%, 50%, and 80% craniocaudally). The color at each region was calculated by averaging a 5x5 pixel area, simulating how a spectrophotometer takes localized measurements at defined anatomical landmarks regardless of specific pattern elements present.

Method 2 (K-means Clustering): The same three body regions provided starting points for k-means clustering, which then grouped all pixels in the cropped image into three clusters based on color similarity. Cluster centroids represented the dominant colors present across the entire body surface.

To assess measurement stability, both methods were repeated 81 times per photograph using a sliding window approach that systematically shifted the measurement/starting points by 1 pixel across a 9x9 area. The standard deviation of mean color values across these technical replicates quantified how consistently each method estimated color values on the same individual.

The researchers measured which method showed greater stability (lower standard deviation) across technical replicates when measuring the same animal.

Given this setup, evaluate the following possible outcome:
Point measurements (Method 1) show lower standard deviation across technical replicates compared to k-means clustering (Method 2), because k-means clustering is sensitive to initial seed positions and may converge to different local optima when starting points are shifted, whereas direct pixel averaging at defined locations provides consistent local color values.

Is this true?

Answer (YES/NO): NO